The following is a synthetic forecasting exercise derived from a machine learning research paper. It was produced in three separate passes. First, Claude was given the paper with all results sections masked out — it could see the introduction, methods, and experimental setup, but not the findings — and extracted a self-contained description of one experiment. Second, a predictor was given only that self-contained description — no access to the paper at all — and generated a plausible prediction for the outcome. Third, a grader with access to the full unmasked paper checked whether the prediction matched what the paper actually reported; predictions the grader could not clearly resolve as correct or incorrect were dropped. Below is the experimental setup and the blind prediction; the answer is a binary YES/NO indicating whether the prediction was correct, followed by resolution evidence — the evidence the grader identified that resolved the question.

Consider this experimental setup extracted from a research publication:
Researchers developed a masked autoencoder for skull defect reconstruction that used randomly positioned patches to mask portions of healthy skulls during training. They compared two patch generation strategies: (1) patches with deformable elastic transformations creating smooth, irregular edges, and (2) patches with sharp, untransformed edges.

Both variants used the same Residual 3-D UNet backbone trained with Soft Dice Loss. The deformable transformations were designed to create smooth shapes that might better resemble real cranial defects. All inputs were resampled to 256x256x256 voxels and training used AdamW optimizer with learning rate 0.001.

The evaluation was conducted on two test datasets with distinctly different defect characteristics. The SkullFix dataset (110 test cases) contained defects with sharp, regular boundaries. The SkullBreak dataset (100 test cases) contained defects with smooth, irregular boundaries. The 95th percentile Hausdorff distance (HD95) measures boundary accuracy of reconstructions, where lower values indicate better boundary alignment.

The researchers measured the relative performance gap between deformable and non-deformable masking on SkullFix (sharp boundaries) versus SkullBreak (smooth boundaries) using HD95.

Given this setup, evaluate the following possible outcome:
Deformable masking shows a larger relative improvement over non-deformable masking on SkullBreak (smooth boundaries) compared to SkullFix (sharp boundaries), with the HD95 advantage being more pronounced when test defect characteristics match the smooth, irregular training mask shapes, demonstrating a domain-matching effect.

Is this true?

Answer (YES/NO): YES